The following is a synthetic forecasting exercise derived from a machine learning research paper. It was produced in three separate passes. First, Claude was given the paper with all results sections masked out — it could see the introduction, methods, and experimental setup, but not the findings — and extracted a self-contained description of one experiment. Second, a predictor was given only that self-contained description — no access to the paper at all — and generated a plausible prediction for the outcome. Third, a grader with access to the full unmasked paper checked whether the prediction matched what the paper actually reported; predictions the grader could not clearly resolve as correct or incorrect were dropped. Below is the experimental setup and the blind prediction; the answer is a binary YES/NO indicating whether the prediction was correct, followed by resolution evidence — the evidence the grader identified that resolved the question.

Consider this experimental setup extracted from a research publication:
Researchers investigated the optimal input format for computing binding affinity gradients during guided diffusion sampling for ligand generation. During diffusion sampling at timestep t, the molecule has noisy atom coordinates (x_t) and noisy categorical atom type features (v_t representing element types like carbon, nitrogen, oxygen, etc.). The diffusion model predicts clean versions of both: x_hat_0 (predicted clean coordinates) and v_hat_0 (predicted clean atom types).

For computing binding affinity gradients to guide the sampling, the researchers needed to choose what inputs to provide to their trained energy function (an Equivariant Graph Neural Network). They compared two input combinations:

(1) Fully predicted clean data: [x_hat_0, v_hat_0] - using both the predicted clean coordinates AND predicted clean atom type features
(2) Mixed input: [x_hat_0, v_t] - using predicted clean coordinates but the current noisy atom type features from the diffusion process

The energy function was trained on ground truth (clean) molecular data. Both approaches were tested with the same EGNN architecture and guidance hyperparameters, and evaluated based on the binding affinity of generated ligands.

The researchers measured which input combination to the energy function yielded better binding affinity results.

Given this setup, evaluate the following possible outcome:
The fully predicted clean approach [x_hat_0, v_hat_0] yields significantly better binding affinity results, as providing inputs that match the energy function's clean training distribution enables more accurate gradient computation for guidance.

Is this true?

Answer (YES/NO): NO